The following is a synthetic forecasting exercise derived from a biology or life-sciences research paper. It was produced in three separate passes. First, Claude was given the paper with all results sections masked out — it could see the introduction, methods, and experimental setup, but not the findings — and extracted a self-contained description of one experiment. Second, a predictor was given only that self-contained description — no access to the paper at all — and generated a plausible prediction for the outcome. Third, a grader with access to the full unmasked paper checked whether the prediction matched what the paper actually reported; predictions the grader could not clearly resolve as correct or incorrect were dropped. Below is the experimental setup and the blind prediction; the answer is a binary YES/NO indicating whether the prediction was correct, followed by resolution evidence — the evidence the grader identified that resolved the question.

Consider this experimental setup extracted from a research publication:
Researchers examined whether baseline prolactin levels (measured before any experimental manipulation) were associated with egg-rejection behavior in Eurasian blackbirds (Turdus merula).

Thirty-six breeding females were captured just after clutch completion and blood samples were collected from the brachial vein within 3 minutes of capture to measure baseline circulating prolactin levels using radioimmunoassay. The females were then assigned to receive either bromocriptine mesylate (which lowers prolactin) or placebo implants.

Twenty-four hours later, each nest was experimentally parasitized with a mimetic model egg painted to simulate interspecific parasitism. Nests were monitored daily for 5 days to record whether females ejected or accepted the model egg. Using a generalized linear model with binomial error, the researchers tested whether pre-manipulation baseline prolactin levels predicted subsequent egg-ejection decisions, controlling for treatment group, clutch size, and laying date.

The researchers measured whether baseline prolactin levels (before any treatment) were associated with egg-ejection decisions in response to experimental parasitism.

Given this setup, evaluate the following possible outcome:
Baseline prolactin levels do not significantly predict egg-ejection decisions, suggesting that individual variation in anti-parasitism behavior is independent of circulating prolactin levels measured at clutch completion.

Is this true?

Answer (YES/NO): YES